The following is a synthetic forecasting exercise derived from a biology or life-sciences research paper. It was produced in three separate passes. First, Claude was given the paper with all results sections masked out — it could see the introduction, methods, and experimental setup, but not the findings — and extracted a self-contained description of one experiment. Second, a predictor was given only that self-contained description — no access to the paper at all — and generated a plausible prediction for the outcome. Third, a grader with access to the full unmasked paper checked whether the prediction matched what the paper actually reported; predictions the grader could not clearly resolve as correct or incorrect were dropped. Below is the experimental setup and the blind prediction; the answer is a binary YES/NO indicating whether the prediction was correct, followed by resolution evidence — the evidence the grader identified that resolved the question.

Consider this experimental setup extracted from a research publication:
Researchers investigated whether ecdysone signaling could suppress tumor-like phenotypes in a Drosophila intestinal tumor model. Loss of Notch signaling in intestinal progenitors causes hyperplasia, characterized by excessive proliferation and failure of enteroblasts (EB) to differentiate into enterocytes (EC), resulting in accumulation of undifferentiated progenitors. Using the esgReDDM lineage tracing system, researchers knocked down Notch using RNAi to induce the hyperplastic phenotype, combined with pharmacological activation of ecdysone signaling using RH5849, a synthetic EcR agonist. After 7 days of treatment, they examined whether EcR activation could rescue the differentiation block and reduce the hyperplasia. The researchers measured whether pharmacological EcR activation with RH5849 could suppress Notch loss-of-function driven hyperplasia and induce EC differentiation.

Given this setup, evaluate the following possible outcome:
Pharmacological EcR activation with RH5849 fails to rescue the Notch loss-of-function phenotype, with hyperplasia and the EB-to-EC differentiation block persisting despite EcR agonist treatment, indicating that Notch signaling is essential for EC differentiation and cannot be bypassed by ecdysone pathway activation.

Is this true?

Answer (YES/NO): NO